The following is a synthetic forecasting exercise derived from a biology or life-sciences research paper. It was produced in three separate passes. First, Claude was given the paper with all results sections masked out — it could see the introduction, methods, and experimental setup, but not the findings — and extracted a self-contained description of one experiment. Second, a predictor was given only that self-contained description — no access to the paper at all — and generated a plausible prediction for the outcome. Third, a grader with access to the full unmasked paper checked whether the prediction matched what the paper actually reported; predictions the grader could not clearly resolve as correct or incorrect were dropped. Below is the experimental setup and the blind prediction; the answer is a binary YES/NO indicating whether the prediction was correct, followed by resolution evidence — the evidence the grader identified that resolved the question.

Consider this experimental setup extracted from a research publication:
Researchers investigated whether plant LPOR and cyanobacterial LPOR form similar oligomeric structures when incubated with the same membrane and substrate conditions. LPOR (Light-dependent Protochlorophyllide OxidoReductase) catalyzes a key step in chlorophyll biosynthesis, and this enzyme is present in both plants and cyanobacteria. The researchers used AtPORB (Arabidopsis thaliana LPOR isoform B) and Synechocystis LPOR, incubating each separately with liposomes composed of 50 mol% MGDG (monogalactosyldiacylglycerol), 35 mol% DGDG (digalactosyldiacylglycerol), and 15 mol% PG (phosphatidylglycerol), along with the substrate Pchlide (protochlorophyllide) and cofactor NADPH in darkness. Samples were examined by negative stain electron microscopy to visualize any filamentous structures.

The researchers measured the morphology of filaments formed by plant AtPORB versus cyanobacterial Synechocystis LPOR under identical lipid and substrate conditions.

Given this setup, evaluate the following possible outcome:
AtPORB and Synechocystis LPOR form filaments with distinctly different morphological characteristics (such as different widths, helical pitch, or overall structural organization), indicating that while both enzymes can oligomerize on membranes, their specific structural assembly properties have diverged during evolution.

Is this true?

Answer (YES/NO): YES